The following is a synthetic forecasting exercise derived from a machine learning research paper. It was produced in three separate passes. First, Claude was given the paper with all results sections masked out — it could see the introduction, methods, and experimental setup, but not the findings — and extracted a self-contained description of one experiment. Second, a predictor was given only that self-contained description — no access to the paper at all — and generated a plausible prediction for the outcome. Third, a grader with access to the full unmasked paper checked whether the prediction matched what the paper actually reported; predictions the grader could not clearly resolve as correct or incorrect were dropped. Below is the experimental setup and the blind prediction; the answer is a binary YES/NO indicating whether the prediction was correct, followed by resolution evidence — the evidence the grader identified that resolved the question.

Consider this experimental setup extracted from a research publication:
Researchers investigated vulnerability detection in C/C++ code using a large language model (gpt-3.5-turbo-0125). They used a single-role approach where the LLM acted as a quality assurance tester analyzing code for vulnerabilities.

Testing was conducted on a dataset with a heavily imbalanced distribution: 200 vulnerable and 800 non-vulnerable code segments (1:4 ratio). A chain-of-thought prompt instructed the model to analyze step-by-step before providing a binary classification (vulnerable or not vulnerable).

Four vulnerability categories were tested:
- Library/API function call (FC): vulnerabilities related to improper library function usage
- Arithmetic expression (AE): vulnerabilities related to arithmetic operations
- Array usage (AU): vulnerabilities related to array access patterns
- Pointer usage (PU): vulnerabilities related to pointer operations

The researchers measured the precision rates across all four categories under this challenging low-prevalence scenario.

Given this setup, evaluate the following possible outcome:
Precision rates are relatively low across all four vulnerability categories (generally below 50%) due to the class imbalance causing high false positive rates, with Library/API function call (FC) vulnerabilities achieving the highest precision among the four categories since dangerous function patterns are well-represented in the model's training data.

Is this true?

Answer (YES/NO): NO